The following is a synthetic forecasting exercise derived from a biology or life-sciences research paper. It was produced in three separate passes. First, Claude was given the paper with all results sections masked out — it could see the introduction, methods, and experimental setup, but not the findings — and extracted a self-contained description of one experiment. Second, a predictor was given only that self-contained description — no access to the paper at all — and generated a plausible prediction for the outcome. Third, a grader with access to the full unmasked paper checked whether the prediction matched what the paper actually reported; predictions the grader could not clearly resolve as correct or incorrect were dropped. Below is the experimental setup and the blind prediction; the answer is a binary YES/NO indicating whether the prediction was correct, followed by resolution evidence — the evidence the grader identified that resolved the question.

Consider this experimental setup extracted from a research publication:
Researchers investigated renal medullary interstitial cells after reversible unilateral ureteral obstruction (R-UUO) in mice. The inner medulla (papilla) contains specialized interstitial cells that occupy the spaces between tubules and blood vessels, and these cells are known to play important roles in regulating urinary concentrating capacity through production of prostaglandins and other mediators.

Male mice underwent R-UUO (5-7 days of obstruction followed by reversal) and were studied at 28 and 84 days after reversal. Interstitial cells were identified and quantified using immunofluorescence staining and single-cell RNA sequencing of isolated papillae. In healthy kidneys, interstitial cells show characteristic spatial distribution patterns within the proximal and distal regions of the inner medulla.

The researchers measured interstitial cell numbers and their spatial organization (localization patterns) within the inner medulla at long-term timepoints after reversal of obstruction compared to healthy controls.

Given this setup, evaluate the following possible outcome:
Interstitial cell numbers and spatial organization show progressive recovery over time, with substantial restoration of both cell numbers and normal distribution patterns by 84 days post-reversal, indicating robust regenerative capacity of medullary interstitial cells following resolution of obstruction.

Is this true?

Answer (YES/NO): NO